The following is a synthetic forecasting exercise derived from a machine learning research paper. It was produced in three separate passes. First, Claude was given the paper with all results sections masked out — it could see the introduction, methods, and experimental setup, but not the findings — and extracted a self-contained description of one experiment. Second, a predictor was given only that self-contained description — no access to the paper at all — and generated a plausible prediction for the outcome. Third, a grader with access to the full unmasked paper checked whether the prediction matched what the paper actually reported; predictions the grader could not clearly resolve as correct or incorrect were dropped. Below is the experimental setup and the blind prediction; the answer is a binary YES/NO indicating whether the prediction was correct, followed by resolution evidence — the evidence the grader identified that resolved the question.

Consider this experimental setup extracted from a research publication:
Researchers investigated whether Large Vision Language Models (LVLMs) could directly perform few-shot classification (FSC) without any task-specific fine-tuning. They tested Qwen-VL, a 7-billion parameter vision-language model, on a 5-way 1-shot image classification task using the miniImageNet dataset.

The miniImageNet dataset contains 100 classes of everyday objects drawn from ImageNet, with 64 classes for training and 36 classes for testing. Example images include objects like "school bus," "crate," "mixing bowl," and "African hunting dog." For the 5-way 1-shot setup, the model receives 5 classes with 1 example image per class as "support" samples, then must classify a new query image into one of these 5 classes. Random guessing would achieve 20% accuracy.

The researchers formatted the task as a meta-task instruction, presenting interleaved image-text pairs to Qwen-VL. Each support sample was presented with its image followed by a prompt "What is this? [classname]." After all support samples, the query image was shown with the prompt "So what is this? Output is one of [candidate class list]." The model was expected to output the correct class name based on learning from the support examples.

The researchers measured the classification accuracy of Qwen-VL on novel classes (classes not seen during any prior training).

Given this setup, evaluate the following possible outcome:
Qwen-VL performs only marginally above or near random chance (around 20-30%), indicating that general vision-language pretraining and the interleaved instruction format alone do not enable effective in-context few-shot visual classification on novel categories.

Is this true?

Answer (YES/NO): NO